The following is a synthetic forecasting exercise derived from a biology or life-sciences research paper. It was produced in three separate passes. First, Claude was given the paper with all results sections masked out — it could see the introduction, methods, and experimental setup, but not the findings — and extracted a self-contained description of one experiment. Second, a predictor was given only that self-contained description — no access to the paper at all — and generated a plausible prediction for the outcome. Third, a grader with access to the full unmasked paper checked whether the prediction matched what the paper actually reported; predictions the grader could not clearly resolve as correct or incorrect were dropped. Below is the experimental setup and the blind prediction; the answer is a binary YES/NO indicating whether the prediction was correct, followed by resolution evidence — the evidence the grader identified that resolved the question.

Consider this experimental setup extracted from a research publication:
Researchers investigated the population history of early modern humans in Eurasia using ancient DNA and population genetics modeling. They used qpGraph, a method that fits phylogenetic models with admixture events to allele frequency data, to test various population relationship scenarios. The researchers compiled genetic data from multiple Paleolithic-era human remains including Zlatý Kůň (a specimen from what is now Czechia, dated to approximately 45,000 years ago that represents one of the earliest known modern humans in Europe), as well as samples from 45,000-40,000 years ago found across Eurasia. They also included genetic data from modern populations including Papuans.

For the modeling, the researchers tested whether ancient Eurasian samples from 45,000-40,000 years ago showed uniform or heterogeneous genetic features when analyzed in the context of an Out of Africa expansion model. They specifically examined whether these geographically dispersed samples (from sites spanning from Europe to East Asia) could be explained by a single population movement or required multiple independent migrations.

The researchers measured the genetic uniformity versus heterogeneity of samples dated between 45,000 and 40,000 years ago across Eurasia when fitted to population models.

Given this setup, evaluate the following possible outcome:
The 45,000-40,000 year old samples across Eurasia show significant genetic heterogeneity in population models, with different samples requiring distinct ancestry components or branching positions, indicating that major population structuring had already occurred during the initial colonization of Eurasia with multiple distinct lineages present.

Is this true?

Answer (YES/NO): NO